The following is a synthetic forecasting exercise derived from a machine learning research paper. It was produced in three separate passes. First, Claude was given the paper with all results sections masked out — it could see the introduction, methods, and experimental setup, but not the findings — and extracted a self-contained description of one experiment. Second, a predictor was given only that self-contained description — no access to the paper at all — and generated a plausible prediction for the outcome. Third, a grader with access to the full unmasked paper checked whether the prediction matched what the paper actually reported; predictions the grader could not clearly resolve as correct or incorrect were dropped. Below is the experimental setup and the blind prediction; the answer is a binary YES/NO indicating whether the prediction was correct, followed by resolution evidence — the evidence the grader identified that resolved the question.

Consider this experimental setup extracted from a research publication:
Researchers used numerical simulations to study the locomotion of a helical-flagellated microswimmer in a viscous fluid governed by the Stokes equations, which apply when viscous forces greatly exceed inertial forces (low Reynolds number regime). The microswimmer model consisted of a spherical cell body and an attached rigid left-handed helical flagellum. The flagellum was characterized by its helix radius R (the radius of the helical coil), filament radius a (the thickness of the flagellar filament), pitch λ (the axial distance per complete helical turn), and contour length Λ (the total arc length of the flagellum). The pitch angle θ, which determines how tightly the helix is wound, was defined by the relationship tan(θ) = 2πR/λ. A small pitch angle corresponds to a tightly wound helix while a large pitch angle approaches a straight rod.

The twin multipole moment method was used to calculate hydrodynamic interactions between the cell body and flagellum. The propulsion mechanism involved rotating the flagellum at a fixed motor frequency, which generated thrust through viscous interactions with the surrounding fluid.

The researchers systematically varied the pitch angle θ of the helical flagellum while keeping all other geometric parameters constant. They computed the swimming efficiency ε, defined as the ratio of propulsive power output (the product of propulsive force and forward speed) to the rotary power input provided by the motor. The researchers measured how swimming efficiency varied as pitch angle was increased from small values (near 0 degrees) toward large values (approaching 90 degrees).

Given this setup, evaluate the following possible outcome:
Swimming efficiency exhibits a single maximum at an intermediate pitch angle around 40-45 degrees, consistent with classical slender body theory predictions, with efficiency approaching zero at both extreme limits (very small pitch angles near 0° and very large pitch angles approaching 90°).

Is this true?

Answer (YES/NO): NO